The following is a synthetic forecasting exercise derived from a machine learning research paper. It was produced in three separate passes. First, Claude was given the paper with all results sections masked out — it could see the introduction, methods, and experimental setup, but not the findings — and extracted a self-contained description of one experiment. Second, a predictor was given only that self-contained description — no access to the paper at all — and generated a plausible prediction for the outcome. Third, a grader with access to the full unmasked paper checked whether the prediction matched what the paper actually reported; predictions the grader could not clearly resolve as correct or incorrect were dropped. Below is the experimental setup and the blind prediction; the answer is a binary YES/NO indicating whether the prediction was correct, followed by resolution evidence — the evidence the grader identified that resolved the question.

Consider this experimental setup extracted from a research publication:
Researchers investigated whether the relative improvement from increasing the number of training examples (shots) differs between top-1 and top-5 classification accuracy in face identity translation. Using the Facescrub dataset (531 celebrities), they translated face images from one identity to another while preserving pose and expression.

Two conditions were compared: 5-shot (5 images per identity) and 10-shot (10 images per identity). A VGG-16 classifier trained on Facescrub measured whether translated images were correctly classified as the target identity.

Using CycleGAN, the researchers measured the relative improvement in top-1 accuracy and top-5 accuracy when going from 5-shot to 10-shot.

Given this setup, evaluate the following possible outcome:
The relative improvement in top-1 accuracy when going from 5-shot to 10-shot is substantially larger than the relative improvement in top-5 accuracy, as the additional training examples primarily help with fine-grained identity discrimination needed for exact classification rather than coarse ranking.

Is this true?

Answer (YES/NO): YES